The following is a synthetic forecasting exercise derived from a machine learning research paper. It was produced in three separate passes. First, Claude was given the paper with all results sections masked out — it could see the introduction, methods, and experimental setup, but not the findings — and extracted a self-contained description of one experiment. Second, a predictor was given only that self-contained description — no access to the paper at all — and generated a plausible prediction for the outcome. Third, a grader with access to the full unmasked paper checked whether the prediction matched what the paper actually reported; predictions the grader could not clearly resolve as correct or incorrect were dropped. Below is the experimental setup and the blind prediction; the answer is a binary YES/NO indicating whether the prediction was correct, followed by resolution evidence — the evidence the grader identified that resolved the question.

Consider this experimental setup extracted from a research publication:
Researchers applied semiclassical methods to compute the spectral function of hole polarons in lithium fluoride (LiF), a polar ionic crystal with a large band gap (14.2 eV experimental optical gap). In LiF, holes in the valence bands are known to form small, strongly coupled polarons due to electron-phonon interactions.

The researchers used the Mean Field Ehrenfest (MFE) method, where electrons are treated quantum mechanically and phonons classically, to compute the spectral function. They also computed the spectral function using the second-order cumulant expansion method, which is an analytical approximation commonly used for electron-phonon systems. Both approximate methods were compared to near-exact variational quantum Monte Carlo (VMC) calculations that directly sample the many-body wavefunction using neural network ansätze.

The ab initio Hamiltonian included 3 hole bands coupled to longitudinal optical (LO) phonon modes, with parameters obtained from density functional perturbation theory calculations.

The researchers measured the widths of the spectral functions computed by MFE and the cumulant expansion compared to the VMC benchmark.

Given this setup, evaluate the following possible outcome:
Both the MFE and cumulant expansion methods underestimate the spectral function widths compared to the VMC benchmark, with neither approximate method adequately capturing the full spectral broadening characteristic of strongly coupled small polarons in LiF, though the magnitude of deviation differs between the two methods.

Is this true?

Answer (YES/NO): NO